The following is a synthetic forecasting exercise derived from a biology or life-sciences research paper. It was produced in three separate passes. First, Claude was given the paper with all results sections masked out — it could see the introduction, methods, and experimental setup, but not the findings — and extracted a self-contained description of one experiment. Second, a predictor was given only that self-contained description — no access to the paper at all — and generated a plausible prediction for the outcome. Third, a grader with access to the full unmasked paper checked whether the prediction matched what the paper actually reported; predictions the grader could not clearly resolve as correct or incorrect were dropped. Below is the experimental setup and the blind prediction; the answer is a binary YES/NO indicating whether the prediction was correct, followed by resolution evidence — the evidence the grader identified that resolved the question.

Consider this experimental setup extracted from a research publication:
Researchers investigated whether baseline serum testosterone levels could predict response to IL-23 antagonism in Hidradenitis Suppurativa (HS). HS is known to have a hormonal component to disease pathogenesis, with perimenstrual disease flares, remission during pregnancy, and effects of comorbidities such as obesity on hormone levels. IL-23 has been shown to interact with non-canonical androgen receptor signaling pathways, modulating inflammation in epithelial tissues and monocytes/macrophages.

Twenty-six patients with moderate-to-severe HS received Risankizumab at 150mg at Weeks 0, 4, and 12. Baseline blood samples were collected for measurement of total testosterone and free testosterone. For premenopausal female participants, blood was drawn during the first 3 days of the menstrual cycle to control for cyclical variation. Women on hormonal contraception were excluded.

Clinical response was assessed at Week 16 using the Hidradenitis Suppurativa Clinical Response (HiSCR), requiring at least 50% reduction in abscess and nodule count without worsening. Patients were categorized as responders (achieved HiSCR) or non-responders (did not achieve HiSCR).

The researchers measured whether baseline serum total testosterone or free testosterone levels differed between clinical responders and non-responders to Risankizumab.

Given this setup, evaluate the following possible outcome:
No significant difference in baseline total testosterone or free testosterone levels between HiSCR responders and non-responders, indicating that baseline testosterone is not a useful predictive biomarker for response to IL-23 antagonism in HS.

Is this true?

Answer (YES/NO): NO